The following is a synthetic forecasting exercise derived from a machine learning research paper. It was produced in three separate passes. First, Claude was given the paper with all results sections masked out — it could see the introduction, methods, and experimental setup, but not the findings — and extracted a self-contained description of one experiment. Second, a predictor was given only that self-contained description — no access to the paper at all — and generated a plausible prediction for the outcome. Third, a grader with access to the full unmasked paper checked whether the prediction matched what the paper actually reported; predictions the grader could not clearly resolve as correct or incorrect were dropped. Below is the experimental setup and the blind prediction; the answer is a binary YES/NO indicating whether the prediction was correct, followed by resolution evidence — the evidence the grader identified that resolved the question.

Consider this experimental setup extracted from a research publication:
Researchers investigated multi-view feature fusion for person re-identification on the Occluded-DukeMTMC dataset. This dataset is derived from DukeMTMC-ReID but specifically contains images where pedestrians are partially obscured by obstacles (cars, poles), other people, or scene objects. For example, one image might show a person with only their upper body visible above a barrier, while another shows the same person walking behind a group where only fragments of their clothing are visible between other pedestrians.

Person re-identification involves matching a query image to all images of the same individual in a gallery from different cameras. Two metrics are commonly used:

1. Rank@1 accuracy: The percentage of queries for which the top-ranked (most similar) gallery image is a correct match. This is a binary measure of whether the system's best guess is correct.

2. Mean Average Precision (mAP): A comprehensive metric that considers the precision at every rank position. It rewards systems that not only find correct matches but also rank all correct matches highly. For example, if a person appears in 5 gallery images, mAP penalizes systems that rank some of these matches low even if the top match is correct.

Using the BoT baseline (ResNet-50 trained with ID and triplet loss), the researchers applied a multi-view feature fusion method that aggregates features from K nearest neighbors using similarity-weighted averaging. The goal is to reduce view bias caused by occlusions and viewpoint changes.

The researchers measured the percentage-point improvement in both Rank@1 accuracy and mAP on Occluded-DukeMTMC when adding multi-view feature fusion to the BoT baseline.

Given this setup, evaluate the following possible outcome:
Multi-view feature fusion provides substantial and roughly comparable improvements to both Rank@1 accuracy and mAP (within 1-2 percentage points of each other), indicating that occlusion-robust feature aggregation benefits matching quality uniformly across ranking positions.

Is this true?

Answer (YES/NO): NO